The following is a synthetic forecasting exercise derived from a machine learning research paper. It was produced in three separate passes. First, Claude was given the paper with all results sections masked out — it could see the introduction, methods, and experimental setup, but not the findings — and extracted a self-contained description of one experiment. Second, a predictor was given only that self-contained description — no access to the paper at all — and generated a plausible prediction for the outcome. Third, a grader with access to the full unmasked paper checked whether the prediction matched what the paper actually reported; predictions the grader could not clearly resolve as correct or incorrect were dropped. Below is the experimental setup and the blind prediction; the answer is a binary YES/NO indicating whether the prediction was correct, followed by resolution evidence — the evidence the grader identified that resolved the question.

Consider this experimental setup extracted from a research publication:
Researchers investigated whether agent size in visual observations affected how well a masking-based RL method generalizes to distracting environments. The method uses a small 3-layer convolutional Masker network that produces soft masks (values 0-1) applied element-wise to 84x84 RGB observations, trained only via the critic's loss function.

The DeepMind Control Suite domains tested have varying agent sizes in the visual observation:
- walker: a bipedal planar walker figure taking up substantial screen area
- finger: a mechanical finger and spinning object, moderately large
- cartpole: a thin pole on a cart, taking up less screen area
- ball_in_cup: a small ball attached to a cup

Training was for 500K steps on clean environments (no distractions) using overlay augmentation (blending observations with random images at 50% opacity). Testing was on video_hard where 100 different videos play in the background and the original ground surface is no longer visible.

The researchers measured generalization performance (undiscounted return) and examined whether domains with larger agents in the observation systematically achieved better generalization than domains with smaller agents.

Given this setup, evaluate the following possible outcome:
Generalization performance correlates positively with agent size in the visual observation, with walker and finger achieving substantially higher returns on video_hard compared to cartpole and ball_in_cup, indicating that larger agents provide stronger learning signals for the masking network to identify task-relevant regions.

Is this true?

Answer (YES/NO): NO